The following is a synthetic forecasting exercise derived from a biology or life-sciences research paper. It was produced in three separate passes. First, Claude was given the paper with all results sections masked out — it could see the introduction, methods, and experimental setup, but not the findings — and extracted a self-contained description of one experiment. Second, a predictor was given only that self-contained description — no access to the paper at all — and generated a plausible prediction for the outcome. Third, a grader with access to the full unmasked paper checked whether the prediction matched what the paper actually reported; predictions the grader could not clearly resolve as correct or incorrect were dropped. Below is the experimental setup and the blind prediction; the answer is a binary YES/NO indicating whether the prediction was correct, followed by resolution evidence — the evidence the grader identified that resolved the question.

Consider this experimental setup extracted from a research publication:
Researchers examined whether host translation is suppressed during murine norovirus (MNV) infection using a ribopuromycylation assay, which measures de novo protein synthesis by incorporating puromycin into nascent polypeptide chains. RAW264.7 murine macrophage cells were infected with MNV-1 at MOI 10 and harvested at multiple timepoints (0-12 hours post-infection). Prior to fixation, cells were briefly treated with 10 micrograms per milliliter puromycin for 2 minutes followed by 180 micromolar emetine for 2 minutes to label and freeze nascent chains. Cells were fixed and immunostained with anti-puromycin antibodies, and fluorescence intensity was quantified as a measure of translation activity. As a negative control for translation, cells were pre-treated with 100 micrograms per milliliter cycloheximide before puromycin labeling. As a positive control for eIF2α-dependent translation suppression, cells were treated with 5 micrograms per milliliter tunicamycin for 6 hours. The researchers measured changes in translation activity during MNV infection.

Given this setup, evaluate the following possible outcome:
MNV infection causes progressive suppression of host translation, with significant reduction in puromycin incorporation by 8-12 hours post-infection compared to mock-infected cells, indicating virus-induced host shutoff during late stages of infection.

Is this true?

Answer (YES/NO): YES